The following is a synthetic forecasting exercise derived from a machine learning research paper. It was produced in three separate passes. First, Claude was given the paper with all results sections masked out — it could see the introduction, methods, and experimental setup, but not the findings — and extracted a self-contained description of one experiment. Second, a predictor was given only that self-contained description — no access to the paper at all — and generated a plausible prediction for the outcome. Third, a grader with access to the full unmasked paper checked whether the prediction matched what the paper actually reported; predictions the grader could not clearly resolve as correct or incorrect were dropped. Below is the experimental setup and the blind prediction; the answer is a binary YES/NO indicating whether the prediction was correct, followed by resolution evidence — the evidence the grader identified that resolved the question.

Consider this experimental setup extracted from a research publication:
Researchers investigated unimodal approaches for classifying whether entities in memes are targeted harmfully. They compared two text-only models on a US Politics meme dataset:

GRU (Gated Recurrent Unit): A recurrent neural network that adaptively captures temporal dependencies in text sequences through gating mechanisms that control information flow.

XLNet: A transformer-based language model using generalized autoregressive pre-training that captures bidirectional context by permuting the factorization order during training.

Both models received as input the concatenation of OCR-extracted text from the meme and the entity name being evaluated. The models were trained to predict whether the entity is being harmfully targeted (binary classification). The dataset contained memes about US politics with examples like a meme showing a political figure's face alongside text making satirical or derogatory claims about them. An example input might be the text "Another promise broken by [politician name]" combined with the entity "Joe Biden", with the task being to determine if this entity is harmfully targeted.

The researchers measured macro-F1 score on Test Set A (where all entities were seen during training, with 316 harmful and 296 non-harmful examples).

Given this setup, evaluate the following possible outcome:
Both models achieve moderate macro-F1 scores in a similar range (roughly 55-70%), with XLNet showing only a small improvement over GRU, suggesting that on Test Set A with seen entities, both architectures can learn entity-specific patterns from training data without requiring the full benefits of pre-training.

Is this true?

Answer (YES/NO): NO